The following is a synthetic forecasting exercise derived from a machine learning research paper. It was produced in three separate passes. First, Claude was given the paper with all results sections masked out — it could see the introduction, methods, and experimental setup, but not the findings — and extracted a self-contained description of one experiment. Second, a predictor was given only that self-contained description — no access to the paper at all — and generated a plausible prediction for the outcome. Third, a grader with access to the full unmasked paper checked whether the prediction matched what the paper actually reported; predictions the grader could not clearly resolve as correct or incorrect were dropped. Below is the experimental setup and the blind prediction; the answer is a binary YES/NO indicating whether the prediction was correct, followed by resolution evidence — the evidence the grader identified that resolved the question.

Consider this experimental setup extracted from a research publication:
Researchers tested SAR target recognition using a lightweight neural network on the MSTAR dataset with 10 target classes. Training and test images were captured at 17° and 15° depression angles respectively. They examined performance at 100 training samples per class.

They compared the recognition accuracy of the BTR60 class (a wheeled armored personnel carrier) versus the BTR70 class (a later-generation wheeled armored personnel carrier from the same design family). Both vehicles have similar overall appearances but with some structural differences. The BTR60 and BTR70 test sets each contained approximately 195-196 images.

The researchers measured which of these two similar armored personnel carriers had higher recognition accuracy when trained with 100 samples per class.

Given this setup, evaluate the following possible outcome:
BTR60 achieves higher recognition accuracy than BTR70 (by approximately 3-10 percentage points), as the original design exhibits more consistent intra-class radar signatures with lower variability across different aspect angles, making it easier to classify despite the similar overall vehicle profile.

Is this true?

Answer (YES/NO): NO